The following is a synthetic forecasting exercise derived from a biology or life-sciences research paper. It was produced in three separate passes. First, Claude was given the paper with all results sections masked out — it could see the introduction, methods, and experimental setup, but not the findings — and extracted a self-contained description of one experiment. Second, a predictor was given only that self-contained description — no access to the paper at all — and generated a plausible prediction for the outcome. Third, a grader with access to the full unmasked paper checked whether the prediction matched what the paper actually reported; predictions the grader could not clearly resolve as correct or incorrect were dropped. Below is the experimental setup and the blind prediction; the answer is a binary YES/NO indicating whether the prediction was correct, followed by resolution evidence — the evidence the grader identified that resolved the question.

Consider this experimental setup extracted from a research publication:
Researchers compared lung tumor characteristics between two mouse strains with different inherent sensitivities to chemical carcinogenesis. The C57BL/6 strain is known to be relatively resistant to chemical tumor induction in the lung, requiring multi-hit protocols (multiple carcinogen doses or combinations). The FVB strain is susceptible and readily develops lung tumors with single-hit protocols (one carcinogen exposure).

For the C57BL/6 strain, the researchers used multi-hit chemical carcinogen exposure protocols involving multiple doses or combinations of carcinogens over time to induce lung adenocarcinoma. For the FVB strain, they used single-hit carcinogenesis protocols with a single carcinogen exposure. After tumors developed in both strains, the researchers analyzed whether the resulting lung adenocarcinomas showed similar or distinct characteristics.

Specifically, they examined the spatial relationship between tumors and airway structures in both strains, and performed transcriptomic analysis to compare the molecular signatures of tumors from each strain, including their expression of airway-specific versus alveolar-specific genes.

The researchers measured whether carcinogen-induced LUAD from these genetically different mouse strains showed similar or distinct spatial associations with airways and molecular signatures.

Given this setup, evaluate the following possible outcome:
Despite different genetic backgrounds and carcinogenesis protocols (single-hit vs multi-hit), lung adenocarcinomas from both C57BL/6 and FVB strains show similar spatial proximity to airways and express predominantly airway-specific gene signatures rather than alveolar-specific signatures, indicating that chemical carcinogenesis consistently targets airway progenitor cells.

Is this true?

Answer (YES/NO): NO